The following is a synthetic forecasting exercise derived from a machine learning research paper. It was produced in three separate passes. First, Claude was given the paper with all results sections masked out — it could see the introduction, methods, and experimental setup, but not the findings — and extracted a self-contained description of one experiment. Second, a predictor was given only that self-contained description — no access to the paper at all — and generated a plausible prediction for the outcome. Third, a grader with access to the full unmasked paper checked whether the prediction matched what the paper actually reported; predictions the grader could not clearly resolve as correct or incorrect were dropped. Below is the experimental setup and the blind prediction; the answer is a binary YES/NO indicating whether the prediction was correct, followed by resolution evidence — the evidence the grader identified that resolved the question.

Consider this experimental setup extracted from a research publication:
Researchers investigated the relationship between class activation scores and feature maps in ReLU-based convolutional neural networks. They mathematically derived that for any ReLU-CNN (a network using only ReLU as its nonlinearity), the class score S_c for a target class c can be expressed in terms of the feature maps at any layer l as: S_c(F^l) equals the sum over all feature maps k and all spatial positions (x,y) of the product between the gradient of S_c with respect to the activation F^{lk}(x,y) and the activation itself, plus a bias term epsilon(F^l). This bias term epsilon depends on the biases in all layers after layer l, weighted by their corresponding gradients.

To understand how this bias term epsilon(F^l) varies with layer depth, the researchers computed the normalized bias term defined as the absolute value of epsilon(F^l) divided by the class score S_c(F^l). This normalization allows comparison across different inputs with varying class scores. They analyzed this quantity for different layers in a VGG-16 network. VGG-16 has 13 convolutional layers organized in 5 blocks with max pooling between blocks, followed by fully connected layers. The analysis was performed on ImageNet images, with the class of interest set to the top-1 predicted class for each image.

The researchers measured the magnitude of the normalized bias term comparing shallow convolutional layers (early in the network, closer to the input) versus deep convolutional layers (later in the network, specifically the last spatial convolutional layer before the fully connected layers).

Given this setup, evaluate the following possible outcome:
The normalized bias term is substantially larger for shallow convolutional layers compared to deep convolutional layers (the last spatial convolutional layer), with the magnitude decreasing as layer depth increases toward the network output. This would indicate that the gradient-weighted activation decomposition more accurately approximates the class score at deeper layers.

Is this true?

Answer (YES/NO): YES